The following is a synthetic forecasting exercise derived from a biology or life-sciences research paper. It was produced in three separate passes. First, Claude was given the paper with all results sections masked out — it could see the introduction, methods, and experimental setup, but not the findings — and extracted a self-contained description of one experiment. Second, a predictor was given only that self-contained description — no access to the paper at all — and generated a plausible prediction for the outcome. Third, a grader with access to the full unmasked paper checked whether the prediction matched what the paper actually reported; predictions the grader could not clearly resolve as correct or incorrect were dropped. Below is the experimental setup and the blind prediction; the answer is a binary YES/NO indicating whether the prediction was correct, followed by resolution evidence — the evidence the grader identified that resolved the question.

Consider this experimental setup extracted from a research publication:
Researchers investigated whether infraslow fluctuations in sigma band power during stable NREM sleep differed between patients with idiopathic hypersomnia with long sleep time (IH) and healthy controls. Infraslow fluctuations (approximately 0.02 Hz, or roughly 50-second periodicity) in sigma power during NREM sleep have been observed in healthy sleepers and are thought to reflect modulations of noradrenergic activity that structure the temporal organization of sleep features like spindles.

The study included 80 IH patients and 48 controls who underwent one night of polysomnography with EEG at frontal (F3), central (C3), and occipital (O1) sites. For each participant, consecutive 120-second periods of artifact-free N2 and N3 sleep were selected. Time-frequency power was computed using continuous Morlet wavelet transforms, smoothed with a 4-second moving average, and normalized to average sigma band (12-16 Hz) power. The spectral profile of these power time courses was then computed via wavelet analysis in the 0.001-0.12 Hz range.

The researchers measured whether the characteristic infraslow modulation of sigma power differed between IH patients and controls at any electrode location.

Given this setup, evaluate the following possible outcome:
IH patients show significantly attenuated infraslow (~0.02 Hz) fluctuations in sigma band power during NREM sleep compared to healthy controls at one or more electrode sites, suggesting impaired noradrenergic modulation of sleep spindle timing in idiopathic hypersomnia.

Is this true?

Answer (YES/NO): NO